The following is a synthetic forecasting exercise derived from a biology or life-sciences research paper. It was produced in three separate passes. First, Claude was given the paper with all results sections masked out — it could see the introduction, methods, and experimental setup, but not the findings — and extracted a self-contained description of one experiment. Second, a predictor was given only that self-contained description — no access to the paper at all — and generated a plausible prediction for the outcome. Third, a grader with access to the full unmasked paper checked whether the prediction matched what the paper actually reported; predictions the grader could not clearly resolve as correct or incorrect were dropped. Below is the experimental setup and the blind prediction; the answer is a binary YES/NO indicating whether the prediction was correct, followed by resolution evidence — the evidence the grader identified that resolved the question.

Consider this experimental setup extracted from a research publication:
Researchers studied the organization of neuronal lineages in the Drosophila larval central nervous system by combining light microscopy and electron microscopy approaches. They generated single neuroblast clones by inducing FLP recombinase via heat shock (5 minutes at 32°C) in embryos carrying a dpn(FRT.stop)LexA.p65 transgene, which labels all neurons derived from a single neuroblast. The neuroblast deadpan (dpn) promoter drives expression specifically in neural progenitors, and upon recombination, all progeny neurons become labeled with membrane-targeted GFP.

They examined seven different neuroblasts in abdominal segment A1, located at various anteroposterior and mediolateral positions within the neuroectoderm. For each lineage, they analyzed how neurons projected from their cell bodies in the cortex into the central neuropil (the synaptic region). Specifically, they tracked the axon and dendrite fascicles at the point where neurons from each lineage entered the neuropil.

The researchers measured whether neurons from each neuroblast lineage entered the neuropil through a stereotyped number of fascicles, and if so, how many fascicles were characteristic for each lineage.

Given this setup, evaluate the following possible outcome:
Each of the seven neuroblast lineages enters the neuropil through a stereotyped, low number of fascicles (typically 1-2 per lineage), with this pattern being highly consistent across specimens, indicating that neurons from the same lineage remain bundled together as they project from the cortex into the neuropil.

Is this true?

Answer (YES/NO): YES